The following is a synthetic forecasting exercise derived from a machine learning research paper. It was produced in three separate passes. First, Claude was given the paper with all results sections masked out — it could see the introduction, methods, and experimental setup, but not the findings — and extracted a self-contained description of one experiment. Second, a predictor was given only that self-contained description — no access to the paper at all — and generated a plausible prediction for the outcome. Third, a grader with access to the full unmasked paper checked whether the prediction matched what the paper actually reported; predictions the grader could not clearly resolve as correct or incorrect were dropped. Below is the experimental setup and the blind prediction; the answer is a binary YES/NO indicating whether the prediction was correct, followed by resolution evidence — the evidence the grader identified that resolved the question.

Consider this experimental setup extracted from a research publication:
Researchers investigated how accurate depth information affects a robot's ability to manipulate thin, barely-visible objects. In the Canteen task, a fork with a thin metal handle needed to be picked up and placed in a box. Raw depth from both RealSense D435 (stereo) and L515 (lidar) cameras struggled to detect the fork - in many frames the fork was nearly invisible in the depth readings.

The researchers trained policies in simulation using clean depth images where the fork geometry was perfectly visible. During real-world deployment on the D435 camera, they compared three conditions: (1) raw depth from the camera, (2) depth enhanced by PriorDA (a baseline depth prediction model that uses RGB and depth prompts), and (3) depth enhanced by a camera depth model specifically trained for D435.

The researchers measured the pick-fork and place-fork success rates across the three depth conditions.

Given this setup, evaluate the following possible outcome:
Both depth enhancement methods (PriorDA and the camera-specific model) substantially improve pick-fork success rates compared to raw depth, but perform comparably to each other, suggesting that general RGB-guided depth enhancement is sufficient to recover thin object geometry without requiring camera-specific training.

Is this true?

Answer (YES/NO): YES